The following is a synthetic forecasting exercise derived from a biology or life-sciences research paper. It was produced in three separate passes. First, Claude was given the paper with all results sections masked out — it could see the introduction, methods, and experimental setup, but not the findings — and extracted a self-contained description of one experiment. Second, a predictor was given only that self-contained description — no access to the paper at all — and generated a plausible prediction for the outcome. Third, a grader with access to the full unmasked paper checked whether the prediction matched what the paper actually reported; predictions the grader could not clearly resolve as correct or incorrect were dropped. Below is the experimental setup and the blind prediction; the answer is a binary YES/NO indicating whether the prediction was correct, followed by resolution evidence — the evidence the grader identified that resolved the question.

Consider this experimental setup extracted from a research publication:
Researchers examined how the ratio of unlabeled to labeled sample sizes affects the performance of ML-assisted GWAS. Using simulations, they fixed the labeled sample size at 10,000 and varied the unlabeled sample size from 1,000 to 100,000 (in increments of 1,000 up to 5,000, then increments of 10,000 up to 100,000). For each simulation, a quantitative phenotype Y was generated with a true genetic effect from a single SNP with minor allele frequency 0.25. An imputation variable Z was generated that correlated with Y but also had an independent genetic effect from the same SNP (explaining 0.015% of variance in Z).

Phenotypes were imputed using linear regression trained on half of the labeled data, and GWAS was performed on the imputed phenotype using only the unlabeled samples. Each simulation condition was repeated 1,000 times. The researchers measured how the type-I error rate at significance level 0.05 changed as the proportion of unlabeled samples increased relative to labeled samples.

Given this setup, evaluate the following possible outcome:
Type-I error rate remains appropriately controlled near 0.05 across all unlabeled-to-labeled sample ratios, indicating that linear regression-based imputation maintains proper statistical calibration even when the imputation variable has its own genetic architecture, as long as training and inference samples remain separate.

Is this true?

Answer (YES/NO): NO